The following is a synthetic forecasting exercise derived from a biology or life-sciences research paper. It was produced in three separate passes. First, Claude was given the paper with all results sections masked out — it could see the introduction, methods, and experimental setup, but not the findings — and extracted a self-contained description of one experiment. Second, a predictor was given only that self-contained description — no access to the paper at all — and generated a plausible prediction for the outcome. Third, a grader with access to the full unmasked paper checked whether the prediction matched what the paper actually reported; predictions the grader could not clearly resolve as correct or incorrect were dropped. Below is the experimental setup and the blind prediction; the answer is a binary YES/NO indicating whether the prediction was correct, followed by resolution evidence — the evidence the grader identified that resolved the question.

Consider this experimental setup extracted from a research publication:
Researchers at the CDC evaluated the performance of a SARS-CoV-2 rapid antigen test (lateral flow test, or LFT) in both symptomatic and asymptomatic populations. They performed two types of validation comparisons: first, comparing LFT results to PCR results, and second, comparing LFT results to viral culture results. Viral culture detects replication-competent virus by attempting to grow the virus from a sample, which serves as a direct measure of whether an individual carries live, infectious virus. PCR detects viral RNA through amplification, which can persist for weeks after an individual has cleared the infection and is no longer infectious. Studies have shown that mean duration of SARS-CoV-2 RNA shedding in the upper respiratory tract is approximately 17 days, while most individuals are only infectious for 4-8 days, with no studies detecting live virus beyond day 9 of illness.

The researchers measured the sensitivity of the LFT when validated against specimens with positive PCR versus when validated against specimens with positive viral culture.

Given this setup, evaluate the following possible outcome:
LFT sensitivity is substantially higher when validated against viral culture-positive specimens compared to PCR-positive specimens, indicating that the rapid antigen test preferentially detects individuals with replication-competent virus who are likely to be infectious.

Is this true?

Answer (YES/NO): YES